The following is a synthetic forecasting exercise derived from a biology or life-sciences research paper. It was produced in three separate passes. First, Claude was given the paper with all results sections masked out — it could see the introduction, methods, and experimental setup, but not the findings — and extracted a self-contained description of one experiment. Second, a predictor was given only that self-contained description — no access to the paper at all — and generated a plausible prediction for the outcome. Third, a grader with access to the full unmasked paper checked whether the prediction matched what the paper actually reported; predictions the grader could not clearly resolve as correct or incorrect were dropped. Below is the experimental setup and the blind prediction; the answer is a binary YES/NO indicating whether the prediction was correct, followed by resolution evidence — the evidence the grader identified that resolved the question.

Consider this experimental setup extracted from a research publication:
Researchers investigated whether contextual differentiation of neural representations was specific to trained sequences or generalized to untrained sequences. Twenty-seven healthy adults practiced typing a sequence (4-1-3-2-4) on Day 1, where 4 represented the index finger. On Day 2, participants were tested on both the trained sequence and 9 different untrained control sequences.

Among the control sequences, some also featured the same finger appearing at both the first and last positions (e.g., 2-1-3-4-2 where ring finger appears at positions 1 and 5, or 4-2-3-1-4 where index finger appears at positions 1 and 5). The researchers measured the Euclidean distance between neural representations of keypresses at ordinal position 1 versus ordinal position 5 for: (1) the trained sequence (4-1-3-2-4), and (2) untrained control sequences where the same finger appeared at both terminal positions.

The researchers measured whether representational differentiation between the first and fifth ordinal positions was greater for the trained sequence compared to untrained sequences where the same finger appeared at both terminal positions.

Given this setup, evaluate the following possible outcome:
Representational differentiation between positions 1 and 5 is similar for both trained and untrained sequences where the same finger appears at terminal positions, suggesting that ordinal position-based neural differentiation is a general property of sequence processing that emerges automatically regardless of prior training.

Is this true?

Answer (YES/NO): NO